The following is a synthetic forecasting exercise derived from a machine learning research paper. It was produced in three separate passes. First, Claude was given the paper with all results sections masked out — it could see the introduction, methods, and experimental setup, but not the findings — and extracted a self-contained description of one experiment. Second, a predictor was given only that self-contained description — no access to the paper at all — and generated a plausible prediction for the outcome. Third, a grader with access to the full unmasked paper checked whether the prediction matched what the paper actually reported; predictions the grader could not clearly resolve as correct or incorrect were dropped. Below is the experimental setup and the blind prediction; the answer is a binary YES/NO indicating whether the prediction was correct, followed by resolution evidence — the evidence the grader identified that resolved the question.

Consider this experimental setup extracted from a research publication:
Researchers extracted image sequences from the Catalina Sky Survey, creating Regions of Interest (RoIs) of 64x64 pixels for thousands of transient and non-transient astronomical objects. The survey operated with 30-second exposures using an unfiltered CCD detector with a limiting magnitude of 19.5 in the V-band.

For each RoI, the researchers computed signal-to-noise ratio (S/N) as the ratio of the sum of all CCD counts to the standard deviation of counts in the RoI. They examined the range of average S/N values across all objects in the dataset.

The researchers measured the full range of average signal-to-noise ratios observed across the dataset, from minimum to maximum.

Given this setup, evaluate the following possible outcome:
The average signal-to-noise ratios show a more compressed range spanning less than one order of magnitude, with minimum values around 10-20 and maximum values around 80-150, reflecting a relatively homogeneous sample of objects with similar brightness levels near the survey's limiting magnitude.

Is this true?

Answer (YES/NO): NO